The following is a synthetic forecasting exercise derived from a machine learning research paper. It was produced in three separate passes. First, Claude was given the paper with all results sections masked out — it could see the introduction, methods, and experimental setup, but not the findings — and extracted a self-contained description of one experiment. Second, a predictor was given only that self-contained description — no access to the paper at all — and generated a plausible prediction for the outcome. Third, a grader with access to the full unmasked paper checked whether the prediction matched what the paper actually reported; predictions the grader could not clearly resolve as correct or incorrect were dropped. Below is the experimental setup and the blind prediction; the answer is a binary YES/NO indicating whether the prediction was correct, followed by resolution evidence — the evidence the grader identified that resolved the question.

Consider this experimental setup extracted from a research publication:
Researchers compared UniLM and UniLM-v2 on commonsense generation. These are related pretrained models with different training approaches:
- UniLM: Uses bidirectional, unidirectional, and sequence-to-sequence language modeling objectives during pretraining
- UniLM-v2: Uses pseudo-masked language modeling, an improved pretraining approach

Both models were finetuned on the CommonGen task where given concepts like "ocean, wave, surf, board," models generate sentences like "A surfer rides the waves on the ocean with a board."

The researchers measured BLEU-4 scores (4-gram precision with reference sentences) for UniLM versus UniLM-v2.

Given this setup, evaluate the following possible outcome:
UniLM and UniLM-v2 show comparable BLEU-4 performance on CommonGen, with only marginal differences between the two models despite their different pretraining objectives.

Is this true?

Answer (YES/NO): NO